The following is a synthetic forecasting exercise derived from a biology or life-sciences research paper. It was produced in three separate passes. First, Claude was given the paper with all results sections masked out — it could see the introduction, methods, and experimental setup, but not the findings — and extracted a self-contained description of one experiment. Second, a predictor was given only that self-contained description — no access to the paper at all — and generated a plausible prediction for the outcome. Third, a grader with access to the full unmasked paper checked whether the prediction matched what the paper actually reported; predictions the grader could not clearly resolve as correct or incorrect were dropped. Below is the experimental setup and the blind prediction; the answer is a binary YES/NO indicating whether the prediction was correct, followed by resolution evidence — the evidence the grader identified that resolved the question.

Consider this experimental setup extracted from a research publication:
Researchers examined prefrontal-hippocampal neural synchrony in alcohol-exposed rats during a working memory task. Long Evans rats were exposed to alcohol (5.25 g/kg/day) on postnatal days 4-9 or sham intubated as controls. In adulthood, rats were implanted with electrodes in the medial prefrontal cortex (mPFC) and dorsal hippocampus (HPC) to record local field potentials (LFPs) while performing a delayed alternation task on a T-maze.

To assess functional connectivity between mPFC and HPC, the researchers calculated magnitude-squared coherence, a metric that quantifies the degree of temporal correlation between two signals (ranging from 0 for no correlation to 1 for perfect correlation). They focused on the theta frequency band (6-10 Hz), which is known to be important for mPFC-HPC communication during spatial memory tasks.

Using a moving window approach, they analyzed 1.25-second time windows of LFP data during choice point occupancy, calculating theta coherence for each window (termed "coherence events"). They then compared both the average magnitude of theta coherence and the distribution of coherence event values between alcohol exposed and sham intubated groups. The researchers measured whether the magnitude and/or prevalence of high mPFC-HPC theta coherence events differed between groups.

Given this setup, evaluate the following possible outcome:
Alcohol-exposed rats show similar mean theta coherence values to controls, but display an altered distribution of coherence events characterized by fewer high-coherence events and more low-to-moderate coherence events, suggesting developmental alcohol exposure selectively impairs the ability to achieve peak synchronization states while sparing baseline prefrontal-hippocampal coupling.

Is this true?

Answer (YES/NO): YES